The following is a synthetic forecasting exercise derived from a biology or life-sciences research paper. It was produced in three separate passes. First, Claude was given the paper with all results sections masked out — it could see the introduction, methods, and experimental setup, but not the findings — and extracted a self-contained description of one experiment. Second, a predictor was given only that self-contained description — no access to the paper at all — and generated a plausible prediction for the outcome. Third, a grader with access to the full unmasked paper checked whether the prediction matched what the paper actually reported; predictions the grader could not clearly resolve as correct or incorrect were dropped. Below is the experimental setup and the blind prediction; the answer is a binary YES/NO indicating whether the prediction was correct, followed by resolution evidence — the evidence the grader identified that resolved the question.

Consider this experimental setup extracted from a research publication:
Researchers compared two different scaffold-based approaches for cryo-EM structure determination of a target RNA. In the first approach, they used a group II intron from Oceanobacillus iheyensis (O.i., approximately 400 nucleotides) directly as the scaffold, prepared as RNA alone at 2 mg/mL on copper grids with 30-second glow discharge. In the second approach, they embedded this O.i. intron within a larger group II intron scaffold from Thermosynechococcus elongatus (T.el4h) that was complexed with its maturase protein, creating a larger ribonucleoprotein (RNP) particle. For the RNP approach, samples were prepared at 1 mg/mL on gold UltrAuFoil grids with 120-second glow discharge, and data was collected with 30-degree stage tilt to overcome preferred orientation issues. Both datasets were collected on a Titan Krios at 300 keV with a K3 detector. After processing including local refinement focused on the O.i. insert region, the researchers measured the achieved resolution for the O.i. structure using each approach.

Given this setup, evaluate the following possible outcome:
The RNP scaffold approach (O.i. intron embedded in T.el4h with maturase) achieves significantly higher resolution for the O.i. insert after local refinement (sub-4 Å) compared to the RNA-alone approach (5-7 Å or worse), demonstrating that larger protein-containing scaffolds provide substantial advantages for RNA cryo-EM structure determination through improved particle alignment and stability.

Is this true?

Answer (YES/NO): NO